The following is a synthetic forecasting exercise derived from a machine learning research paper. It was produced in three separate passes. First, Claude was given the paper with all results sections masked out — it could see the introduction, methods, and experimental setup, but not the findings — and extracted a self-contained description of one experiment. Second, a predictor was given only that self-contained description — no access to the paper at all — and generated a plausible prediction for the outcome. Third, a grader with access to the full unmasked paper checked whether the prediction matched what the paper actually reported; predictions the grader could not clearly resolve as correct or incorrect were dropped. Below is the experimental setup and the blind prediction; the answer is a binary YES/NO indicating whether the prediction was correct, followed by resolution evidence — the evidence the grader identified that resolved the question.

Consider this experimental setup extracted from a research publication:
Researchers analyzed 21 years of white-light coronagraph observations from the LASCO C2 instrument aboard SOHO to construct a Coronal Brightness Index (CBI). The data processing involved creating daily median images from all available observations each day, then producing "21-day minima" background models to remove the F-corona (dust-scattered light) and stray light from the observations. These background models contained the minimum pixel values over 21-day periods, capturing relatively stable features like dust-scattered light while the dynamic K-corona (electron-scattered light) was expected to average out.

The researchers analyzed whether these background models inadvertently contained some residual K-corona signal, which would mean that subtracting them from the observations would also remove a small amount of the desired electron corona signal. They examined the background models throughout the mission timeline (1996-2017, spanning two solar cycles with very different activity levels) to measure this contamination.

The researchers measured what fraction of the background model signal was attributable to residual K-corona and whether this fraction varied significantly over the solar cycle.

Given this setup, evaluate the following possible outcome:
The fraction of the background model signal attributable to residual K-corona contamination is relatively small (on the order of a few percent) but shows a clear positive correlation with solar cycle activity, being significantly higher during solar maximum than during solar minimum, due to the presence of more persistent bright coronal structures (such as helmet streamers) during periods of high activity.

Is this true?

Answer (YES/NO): NO